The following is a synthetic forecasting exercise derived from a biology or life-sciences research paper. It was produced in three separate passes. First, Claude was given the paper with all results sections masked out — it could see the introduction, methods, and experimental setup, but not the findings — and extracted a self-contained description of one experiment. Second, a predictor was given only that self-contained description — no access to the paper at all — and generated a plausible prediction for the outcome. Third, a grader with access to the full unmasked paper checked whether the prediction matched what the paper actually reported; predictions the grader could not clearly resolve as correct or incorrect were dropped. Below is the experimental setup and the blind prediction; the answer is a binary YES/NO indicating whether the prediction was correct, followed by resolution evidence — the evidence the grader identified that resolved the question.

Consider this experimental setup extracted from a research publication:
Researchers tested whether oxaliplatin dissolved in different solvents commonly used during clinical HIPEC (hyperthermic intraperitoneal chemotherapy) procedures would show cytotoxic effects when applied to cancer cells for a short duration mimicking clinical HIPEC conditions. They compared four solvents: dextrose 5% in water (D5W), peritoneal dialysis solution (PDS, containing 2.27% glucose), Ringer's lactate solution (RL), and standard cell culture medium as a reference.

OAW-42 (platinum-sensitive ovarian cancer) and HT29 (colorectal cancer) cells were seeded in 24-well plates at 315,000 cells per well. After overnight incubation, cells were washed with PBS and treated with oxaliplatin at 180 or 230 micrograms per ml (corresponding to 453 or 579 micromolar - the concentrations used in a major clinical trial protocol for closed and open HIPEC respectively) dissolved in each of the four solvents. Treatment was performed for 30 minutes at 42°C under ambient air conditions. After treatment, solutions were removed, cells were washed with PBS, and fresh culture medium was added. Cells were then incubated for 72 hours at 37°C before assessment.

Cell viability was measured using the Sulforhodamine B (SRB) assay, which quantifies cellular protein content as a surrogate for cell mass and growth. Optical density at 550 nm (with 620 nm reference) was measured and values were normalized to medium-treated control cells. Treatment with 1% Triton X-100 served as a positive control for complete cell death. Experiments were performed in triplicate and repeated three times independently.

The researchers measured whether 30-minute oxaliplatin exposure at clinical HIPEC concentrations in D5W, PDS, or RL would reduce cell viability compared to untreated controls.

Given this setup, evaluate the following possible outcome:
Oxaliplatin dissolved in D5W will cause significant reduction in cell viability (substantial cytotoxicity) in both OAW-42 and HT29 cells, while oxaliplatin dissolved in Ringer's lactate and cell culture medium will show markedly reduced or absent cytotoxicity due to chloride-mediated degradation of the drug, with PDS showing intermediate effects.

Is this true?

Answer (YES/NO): NO